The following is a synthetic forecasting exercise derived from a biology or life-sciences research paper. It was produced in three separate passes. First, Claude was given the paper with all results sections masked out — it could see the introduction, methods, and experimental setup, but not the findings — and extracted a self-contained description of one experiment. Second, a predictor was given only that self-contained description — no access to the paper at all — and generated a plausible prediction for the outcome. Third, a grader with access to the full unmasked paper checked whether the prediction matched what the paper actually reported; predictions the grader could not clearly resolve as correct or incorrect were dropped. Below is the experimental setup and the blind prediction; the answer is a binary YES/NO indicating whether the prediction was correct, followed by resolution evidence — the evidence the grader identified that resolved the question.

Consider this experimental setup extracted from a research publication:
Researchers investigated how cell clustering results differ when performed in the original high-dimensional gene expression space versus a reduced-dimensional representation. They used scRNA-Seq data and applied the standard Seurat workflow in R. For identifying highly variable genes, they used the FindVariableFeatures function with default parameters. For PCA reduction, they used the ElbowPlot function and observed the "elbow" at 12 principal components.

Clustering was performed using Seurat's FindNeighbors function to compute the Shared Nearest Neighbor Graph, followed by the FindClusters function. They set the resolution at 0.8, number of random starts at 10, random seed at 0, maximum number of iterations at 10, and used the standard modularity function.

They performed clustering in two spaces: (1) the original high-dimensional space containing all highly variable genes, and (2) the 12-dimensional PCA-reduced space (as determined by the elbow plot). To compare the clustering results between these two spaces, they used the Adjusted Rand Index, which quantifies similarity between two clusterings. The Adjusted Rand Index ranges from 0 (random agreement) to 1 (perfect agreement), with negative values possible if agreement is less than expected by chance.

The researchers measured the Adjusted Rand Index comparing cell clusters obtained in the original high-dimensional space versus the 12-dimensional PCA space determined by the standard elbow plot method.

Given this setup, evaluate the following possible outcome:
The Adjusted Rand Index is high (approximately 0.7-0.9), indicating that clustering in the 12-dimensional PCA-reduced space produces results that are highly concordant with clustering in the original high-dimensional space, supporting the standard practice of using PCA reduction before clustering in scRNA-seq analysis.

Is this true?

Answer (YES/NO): NO